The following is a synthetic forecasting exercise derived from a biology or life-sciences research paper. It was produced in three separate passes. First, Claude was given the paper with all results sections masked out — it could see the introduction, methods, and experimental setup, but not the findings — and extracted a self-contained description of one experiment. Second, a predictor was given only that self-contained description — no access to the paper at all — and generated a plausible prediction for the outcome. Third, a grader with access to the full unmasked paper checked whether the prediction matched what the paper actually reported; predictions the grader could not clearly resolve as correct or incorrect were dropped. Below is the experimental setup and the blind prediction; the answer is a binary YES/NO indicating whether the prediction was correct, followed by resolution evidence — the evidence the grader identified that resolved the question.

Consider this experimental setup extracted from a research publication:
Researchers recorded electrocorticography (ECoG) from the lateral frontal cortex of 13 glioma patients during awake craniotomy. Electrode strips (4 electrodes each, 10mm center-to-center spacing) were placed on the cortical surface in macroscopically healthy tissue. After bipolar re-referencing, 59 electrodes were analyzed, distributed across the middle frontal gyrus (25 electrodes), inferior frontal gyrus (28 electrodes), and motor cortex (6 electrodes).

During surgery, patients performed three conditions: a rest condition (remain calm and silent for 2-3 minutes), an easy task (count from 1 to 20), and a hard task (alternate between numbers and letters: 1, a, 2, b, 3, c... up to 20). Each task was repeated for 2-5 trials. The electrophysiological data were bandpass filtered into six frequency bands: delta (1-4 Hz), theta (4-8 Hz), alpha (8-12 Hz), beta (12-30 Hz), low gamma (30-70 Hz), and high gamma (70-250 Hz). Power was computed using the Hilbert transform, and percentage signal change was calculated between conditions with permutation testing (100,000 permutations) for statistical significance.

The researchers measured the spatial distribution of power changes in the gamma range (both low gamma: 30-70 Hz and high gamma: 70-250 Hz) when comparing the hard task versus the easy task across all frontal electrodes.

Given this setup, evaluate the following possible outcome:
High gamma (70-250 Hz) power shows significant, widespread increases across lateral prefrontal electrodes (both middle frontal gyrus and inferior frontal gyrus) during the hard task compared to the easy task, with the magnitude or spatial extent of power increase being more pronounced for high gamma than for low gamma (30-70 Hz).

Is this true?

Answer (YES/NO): NO